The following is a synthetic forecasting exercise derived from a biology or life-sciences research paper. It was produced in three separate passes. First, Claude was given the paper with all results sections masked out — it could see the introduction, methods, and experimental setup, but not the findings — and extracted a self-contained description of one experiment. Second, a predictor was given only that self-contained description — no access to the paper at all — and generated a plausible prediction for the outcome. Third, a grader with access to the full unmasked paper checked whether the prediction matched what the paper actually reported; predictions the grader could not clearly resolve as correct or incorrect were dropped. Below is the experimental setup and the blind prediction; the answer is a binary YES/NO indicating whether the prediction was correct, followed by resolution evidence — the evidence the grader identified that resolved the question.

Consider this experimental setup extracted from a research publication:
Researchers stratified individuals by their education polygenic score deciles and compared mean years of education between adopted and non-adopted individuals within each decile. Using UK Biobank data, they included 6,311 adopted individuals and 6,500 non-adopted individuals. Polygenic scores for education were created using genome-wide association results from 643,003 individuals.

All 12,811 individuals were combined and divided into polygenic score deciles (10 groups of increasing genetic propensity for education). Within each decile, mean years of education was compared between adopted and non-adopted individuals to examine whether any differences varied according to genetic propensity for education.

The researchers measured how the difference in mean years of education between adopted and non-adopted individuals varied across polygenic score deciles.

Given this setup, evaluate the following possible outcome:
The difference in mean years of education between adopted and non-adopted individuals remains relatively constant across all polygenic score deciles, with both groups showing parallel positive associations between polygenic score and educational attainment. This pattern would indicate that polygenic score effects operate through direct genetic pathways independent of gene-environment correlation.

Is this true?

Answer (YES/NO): NO